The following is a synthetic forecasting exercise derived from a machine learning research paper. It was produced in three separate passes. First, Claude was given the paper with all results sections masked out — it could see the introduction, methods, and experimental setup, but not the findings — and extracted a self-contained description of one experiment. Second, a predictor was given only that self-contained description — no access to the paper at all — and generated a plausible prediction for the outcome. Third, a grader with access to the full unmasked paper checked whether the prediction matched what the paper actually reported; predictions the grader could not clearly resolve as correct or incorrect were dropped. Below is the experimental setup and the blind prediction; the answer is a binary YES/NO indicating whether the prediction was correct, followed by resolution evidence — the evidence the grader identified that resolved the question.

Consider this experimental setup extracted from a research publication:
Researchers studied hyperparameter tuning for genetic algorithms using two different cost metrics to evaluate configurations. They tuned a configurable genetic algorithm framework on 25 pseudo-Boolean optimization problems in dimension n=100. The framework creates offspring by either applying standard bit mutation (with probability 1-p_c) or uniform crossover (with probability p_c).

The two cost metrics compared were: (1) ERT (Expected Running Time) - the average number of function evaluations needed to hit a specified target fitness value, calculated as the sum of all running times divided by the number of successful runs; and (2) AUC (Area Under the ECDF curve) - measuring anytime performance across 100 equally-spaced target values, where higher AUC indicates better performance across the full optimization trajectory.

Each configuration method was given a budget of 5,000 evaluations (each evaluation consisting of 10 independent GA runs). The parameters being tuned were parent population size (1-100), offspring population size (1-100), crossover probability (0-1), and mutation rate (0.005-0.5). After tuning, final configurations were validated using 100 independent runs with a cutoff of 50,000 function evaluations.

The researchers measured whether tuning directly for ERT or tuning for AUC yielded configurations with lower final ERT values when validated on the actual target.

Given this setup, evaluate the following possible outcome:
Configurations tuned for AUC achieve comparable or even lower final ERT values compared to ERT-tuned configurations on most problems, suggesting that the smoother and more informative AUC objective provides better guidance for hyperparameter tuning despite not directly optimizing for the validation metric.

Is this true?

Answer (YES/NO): NO